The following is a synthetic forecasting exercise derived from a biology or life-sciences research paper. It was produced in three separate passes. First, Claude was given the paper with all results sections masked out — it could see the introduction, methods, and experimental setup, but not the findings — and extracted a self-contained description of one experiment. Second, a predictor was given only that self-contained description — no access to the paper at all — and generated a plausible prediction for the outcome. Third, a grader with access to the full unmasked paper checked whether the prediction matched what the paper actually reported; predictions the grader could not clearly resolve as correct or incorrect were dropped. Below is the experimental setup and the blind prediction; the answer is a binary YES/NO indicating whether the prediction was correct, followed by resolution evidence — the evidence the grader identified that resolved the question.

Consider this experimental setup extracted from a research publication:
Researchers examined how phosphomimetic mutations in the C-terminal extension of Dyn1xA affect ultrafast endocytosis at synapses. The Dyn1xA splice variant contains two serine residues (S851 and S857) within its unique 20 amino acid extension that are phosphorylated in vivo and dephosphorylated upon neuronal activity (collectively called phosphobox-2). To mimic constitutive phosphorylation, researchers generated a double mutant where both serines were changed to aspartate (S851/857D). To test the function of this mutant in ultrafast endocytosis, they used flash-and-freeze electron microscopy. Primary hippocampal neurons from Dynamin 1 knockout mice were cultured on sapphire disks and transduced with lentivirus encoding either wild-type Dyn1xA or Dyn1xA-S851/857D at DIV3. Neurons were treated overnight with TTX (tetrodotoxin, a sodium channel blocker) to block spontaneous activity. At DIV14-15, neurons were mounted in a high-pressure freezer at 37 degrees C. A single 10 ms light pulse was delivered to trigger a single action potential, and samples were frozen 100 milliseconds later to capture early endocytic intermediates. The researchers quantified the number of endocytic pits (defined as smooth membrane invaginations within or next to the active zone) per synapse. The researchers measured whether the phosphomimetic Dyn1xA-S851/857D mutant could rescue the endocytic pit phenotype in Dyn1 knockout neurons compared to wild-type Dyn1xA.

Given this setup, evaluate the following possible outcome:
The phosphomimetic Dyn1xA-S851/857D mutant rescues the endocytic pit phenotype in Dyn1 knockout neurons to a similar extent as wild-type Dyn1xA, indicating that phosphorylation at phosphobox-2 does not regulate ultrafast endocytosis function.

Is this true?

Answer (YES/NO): NO